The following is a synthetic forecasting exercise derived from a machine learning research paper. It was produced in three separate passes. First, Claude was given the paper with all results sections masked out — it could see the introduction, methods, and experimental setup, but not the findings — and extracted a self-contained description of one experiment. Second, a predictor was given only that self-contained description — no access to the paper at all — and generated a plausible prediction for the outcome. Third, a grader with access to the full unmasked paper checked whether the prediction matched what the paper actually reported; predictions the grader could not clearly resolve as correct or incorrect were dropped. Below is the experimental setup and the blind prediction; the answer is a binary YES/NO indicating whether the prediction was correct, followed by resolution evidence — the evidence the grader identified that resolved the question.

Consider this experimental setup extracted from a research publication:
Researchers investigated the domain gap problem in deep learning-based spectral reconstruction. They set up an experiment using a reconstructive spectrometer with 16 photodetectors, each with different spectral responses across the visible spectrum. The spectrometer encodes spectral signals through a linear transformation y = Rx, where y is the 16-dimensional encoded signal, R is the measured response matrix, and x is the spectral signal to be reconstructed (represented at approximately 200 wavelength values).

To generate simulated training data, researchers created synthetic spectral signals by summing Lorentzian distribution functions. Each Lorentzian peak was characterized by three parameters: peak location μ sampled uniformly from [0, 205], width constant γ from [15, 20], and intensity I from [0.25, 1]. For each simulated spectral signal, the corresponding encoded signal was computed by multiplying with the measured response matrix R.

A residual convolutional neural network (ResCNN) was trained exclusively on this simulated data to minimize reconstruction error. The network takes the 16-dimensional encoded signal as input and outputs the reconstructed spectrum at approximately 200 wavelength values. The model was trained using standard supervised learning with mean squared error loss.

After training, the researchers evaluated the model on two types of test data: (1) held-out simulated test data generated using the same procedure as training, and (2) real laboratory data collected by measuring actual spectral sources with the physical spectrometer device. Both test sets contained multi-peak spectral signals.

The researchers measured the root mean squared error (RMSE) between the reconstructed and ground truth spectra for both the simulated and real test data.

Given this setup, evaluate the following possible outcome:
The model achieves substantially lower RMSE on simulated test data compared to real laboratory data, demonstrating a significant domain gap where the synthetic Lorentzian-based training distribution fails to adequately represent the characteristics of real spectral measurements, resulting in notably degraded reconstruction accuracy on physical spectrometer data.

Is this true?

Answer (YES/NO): YES